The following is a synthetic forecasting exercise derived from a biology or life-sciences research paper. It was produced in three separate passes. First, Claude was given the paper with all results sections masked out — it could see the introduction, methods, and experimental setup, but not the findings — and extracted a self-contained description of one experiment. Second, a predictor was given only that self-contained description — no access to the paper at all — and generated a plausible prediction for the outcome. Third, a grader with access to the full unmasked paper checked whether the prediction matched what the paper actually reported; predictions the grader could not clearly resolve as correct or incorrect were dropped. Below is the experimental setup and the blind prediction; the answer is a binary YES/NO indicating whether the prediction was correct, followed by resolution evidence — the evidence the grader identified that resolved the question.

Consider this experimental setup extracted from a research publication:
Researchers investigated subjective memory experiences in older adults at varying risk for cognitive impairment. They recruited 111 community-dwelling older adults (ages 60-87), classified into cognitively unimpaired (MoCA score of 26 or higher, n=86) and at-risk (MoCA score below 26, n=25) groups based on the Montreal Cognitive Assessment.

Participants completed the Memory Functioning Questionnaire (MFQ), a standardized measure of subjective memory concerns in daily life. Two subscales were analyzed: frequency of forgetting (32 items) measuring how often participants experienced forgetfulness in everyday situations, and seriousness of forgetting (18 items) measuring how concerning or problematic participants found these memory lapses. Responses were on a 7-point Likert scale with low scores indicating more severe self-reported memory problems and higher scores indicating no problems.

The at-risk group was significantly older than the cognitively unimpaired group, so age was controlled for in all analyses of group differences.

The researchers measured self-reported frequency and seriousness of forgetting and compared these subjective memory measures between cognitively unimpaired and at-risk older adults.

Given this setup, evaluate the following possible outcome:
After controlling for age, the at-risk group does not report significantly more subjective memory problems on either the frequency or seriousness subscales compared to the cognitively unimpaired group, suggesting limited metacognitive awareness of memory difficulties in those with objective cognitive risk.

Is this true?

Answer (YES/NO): YES